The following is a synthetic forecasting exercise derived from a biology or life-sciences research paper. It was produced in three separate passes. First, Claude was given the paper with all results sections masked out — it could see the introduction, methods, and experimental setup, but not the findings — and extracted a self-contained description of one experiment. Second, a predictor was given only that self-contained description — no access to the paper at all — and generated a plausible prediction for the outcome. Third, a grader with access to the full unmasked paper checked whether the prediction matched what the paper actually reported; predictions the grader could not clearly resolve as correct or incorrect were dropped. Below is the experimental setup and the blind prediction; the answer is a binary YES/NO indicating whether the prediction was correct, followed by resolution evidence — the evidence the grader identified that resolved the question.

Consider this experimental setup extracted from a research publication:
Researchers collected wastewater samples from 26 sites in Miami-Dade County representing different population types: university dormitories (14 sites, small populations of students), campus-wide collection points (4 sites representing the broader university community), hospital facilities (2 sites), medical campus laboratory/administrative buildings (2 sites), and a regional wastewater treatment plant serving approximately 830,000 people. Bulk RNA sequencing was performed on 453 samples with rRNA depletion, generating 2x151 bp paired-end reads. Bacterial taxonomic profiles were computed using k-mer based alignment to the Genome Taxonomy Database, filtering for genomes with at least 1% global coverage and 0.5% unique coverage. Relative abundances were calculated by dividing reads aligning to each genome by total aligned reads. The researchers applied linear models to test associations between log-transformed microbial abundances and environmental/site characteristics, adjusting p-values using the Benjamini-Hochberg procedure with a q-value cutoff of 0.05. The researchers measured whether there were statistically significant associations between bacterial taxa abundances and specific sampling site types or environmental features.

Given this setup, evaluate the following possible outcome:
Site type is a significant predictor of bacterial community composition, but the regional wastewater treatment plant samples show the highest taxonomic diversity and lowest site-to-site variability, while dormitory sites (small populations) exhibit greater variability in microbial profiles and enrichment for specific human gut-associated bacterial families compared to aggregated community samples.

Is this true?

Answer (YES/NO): NO